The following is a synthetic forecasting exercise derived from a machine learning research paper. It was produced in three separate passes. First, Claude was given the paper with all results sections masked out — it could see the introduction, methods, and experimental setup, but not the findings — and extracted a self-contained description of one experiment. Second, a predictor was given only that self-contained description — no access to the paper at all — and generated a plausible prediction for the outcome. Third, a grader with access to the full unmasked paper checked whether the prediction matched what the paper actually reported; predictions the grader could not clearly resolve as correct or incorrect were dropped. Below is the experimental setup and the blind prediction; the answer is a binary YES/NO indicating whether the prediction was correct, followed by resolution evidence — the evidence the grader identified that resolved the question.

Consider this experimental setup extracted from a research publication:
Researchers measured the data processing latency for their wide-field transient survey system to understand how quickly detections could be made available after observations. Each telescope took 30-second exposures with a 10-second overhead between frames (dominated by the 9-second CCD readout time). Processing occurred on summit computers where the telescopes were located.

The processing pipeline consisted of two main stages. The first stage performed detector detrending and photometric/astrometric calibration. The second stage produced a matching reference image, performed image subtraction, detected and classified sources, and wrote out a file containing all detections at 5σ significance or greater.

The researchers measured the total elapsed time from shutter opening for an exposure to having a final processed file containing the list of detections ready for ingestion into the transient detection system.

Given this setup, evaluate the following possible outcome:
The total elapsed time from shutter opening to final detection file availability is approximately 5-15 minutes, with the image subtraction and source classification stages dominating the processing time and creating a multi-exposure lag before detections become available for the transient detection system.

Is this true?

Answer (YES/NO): NO